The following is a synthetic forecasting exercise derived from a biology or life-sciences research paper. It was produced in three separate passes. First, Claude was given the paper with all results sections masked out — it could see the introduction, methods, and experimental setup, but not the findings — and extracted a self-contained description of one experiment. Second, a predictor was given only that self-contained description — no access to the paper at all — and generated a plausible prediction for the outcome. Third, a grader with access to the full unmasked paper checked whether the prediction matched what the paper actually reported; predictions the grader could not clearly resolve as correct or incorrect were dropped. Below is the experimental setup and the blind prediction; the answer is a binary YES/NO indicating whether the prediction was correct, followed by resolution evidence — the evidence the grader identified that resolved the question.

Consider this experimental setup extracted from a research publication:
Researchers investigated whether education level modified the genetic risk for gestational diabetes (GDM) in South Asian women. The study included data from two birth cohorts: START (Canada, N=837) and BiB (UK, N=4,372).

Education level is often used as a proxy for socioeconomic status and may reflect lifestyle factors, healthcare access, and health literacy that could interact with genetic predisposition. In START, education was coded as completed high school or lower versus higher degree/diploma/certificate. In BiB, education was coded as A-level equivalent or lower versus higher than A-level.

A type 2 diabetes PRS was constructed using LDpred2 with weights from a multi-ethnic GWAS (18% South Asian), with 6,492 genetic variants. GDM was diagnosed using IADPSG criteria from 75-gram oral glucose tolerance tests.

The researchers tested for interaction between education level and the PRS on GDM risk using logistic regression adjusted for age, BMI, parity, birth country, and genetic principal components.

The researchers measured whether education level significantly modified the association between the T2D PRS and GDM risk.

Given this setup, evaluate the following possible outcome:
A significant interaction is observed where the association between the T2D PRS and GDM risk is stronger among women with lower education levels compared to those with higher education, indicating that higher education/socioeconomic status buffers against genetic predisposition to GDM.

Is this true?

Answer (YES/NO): NO